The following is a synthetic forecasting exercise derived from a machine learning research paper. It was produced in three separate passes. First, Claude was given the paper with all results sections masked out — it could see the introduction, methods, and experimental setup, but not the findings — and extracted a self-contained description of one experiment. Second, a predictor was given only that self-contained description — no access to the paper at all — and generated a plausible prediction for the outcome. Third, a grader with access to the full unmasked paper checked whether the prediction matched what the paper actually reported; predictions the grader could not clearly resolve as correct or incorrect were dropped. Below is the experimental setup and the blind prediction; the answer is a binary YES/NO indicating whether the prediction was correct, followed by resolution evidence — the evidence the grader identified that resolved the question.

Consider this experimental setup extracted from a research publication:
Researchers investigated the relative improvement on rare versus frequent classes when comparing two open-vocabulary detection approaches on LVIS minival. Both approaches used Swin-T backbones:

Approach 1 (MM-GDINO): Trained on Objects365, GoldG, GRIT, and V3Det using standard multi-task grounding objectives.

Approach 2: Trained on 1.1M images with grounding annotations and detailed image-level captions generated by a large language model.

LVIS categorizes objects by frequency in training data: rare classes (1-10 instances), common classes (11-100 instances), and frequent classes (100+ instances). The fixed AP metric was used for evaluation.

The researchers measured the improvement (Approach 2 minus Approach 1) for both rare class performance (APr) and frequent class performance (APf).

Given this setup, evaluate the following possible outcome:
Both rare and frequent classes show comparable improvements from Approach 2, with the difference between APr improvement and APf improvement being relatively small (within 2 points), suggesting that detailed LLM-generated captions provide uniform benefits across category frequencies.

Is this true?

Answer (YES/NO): YES